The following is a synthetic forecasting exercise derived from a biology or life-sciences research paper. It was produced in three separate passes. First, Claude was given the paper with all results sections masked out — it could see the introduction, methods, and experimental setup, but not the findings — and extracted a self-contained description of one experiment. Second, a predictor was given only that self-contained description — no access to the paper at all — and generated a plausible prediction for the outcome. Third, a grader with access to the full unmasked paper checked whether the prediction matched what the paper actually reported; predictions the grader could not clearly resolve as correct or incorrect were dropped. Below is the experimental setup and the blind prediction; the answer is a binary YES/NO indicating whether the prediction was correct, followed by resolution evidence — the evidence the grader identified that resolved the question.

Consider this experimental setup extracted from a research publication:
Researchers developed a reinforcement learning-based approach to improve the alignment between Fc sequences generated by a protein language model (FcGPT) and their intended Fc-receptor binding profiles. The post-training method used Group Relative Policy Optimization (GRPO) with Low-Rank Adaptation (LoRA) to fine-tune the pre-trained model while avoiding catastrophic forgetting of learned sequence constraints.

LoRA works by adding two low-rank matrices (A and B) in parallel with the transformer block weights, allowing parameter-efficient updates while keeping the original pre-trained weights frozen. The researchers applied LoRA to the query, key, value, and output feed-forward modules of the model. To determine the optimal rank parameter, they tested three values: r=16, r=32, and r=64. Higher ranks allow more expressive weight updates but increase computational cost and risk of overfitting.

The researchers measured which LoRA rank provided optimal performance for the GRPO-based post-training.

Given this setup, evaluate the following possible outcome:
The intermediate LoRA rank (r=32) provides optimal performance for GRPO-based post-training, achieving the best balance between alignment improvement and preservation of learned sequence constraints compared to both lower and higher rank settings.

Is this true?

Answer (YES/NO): YES